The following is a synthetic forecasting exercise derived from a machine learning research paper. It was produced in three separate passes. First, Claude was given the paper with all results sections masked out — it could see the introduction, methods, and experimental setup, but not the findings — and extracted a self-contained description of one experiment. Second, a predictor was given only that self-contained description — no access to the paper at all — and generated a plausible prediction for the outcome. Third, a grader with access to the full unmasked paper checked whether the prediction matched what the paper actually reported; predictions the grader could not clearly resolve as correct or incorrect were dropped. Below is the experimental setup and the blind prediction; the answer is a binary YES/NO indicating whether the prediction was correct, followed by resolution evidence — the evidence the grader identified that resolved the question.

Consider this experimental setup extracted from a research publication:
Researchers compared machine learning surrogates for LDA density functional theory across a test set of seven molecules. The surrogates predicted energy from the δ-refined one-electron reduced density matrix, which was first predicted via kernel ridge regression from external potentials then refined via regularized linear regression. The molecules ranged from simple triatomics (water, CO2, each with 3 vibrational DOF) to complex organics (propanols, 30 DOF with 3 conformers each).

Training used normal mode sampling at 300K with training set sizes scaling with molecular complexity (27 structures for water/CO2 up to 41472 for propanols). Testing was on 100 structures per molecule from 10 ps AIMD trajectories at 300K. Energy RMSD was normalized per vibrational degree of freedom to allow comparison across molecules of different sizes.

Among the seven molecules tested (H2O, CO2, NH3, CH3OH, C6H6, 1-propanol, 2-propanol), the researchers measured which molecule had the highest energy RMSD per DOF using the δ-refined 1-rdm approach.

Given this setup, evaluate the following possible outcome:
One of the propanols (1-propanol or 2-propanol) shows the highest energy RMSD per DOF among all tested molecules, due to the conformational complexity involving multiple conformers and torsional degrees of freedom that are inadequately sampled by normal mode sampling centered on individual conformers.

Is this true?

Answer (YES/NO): YES